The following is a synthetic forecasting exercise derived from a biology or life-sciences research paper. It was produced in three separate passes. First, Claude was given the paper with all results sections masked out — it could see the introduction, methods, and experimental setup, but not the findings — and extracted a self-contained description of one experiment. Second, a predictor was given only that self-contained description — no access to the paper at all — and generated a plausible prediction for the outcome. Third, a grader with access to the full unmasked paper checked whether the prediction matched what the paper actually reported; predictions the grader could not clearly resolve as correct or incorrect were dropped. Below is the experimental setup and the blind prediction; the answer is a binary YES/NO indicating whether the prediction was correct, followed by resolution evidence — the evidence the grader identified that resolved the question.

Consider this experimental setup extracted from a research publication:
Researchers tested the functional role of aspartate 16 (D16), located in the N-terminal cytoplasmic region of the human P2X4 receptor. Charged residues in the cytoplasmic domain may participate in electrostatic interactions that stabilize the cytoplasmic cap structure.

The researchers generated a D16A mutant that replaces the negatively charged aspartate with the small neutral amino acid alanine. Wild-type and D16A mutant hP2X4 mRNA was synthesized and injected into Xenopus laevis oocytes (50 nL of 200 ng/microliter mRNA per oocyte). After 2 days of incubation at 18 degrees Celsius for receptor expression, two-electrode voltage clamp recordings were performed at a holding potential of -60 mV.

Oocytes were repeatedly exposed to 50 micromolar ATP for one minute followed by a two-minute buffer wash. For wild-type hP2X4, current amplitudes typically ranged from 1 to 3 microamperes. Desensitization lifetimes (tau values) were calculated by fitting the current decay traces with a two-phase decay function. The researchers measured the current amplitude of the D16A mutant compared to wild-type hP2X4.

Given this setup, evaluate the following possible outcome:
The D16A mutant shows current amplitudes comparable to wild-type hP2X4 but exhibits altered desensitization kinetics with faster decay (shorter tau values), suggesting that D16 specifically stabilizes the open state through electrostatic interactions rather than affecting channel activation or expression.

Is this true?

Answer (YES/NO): NO